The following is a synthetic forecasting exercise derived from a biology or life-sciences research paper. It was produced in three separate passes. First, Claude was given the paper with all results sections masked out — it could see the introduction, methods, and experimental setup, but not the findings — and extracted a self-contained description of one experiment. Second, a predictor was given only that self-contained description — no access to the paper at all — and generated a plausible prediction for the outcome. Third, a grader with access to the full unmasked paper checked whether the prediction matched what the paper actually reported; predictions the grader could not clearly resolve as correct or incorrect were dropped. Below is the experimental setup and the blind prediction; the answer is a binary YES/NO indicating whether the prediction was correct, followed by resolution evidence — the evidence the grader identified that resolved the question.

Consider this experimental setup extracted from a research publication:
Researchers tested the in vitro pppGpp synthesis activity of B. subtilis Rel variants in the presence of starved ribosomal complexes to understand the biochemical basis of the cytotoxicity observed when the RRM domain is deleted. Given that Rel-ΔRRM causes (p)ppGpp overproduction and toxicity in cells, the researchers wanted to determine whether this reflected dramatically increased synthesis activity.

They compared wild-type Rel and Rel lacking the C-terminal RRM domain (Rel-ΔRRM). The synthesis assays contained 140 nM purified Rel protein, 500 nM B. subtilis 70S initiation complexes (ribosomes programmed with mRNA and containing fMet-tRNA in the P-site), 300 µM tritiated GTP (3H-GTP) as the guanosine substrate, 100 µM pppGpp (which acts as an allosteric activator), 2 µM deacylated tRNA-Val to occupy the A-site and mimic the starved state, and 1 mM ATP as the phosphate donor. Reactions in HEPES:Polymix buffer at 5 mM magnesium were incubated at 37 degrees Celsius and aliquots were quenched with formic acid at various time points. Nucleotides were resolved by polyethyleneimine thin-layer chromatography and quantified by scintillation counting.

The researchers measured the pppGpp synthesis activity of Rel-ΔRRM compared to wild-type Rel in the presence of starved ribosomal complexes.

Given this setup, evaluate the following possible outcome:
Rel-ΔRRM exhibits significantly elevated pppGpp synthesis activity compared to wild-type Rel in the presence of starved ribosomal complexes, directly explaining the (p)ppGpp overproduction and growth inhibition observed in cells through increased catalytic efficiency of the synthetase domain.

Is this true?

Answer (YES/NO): NO